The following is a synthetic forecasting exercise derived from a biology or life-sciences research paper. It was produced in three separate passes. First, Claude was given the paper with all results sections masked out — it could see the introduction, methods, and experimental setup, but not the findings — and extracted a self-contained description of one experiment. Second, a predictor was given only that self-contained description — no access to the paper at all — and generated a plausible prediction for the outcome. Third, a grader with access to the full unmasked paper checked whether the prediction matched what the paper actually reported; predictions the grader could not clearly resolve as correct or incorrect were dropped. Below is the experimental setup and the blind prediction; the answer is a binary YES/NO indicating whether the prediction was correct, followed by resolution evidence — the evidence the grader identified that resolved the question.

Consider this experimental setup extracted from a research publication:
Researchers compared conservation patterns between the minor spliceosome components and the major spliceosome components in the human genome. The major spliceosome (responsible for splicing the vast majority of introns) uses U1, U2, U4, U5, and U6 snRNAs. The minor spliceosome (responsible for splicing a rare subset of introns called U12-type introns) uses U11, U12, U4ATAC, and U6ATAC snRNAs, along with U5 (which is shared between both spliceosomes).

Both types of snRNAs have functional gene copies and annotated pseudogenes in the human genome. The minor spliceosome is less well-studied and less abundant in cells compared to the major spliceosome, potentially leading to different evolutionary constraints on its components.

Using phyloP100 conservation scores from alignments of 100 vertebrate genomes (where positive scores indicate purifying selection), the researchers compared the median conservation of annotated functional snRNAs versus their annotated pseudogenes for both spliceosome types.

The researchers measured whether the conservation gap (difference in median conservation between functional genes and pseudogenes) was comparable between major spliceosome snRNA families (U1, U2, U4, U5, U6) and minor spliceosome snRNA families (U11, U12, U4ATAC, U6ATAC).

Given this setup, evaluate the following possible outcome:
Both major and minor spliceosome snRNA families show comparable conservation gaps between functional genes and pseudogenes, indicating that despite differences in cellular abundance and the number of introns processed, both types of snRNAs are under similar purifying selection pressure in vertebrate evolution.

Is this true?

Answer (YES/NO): NO